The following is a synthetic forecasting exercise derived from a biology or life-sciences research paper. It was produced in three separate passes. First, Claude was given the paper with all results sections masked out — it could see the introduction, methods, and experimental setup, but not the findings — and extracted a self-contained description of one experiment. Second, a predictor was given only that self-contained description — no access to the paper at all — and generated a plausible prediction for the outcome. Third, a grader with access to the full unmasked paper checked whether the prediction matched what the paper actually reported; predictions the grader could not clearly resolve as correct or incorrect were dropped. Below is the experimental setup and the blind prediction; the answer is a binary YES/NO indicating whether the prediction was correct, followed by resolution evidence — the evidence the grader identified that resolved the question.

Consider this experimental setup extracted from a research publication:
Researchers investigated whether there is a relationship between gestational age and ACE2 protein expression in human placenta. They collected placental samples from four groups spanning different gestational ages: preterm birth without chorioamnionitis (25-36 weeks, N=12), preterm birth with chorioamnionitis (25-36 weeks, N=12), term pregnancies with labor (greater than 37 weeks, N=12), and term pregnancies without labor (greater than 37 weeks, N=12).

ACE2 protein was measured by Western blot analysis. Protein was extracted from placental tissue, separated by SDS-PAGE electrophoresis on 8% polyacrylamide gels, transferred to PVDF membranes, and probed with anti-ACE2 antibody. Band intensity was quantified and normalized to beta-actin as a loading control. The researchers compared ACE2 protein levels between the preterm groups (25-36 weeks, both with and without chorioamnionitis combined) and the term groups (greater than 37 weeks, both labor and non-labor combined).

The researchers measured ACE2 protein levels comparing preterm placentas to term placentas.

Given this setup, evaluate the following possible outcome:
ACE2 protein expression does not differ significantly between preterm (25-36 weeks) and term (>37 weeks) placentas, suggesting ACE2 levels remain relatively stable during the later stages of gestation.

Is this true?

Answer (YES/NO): NO